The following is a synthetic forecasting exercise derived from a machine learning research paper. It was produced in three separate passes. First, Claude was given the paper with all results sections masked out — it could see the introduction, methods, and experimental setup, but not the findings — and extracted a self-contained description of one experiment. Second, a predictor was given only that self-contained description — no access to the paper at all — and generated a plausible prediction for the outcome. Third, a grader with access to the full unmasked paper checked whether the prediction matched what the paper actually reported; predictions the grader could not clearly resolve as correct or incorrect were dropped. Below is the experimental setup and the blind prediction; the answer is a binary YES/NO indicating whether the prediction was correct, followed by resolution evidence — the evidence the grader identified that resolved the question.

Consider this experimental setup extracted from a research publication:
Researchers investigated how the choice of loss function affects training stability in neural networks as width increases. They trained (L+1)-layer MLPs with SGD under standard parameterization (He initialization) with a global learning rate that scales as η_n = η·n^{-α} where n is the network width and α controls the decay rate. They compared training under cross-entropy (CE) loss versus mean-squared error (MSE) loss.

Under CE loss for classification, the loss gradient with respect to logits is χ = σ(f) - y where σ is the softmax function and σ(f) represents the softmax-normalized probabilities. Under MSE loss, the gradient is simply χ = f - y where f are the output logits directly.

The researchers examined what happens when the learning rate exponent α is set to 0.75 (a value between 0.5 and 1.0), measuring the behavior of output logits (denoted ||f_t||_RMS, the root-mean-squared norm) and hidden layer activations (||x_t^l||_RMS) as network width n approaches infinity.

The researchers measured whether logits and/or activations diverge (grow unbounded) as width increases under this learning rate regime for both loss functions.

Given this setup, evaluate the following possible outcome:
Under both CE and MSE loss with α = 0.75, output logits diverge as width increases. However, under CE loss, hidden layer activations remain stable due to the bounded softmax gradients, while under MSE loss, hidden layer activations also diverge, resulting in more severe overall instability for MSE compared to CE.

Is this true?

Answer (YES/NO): YES